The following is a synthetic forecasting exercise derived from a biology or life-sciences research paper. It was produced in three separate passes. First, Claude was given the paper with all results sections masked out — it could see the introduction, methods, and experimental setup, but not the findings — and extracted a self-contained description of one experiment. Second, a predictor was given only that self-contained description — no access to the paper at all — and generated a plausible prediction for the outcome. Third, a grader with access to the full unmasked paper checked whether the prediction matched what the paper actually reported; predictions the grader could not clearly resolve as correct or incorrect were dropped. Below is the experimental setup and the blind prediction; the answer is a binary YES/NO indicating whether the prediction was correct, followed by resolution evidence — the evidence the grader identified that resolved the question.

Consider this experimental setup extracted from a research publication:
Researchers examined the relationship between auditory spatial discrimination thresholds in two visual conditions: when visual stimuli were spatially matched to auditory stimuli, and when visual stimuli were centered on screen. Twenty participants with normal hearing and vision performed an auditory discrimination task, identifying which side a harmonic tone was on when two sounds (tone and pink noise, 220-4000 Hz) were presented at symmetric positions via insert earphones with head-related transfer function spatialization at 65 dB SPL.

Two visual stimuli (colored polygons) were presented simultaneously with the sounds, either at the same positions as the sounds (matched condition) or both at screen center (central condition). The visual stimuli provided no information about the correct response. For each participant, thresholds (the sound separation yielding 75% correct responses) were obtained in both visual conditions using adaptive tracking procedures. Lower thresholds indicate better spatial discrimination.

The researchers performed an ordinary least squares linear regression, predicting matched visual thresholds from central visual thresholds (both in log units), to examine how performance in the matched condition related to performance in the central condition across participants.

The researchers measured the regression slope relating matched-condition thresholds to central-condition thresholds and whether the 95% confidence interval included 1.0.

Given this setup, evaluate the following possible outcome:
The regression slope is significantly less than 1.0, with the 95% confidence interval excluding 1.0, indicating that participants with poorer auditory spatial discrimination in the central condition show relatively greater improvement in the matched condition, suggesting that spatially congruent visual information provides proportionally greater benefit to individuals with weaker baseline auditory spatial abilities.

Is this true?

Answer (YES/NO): YES